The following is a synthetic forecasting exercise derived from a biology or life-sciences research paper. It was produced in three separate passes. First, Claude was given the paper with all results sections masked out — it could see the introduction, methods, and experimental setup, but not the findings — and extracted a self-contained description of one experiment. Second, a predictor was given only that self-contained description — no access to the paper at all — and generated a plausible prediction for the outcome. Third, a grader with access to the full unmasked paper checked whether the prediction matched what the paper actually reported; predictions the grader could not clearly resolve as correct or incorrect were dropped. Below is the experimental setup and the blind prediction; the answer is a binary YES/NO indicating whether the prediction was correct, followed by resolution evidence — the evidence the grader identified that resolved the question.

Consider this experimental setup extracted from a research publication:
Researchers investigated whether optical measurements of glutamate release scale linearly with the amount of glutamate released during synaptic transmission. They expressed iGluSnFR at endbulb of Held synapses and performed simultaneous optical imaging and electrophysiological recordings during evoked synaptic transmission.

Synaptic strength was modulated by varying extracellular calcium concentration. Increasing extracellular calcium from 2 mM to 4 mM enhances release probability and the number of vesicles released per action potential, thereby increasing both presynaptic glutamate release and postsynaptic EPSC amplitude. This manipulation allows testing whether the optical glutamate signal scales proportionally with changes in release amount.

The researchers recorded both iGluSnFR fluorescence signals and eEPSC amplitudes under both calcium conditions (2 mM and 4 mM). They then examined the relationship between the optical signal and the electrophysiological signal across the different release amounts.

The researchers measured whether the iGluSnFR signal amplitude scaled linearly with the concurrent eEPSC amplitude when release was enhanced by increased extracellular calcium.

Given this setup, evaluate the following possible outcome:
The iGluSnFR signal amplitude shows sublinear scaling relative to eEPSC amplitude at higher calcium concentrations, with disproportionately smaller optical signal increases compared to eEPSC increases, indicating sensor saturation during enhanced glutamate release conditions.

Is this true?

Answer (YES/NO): YES